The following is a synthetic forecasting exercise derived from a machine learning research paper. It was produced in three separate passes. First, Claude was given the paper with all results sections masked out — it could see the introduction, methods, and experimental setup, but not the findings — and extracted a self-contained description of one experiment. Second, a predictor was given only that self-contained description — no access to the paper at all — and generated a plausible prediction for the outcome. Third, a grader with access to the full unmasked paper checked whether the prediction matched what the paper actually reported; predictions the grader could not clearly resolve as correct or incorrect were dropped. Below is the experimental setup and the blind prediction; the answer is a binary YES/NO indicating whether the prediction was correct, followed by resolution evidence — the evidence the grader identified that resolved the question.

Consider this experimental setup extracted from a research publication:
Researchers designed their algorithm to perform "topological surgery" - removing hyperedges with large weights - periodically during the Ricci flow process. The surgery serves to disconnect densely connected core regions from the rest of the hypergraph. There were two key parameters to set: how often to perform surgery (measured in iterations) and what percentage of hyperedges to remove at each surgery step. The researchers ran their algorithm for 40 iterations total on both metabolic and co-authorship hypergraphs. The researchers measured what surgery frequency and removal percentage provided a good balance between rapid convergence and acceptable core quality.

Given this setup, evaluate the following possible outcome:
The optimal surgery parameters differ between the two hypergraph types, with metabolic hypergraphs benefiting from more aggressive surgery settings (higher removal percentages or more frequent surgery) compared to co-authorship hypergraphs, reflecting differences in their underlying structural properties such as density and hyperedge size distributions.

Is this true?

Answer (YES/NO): NO